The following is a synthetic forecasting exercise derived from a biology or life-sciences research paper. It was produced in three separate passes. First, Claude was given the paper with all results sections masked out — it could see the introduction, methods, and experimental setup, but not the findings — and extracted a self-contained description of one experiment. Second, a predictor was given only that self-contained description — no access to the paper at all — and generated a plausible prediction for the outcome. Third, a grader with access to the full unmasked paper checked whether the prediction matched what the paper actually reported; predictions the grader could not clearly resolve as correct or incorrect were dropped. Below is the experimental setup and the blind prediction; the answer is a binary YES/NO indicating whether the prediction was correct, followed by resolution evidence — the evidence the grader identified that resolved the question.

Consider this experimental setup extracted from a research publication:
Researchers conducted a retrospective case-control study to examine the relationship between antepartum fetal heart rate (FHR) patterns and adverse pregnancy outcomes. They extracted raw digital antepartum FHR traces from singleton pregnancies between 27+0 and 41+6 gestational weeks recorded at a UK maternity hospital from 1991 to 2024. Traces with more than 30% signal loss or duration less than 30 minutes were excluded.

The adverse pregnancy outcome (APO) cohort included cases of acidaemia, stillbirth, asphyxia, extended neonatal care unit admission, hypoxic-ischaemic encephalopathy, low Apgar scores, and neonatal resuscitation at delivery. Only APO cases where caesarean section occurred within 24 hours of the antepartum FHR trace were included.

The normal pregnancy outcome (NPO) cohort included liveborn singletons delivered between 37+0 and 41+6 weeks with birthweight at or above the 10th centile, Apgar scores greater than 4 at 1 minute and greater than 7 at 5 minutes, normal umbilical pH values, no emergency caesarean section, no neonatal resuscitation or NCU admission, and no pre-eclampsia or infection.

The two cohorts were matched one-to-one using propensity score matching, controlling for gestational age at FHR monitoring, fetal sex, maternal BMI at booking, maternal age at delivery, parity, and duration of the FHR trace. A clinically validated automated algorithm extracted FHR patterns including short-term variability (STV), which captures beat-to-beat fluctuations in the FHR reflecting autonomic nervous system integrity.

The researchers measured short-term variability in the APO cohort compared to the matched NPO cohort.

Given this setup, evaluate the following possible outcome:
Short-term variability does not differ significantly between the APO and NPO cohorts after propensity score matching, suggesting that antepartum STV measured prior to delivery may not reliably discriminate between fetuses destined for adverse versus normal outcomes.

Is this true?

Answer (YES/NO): NO